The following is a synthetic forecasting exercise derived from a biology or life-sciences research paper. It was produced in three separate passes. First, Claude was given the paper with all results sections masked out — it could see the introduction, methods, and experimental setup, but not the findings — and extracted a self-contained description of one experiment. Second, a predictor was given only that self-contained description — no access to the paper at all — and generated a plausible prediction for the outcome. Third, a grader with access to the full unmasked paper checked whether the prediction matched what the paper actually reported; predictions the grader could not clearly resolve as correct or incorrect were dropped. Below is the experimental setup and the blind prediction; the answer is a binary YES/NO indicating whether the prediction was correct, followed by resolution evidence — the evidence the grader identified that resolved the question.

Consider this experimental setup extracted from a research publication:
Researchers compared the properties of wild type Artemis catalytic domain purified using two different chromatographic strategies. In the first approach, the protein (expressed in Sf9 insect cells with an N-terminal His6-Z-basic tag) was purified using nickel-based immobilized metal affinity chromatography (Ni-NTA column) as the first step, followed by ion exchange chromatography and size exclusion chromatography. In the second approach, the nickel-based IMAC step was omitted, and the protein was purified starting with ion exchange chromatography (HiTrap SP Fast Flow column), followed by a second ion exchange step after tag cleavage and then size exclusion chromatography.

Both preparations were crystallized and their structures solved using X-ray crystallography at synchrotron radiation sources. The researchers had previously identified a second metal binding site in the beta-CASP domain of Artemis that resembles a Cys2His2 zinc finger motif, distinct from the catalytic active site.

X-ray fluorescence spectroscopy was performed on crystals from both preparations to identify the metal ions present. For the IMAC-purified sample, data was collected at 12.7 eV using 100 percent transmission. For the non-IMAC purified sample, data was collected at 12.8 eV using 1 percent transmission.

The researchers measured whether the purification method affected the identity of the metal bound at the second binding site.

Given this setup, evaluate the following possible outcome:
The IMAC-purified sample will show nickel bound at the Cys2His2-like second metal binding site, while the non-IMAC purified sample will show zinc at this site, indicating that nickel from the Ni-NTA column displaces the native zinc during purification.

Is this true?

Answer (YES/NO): NO